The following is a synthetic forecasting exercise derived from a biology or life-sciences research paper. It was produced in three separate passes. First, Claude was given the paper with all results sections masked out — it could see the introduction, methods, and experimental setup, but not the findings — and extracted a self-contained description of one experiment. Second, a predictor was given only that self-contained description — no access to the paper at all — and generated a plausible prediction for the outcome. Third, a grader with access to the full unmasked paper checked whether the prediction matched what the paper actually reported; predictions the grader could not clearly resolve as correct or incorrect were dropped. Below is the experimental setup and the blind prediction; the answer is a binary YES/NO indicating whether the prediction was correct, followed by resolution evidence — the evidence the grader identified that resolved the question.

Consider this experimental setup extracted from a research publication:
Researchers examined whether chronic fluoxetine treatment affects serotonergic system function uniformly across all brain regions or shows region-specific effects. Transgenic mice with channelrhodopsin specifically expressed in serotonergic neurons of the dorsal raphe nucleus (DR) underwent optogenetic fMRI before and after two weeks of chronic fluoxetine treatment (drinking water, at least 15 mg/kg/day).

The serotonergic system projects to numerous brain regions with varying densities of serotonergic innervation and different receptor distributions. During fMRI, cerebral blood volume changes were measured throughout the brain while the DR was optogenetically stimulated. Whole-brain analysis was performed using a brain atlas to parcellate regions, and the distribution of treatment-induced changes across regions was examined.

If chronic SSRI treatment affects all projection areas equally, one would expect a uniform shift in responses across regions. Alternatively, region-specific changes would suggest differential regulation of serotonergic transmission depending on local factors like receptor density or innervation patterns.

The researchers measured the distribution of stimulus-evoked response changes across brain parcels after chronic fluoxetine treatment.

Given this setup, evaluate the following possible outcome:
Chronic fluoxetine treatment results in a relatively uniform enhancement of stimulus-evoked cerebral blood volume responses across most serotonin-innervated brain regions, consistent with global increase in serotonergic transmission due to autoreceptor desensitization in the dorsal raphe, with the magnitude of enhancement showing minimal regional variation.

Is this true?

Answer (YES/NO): NO